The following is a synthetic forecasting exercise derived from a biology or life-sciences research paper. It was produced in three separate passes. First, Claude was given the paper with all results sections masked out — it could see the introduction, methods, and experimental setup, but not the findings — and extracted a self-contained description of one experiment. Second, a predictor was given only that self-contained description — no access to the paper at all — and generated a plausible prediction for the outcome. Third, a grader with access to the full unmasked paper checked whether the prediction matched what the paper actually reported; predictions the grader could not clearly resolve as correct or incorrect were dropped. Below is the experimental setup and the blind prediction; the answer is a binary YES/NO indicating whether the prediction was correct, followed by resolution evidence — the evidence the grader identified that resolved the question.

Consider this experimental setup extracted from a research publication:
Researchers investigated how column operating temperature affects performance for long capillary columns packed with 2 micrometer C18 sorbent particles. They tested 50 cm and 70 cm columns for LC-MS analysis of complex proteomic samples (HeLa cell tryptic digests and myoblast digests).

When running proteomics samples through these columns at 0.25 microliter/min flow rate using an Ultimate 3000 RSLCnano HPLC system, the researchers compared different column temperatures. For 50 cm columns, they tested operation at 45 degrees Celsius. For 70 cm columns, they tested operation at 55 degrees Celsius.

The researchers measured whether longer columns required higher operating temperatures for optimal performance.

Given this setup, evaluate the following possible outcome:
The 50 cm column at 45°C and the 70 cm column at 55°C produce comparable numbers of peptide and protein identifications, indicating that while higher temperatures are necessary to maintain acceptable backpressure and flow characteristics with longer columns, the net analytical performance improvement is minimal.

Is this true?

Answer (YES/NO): NO